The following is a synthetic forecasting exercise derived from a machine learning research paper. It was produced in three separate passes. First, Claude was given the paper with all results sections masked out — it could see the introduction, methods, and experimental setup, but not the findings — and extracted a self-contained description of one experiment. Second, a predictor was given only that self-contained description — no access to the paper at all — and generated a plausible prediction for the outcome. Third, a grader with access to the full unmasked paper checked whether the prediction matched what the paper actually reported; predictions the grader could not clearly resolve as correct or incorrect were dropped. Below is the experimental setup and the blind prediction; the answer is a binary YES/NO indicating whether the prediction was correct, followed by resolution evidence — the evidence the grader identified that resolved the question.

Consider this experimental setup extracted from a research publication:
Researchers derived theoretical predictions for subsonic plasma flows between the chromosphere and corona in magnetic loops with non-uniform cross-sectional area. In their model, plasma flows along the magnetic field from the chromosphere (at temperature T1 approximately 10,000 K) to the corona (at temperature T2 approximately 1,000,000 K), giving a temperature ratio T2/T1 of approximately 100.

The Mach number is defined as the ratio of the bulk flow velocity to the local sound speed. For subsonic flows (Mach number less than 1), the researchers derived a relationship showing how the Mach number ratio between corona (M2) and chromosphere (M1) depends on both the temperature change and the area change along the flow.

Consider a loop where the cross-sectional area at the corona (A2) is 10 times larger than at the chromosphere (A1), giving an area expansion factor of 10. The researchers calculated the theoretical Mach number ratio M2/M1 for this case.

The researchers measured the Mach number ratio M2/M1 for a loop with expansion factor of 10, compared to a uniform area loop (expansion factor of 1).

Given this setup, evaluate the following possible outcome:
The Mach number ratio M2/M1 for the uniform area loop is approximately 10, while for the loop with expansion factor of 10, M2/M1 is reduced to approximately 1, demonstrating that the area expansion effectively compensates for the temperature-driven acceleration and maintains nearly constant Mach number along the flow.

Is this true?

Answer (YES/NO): YES